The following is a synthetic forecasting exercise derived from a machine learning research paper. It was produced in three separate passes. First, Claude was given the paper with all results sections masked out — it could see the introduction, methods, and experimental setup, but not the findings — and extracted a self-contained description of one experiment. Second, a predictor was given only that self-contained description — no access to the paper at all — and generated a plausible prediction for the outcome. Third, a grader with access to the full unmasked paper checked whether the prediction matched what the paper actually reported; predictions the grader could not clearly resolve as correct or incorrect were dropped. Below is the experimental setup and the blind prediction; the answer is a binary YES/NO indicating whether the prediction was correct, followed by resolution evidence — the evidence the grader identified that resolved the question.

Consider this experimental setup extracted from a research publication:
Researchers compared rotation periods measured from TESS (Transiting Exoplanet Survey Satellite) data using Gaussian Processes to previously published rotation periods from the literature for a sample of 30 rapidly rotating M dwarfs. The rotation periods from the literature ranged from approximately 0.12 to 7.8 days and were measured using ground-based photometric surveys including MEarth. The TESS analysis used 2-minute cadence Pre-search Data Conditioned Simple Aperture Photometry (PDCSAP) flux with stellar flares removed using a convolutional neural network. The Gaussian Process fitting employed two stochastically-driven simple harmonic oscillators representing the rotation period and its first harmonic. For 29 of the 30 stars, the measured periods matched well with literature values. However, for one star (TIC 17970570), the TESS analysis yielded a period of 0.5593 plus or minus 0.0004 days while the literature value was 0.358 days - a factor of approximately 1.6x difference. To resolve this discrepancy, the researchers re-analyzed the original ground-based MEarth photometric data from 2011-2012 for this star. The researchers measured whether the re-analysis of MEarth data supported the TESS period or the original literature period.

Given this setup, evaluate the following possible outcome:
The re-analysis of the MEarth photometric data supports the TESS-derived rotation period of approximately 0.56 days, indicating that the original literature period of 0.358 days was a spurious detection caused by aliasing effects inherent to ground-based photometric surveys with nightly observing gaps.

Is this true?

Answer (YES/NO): YES